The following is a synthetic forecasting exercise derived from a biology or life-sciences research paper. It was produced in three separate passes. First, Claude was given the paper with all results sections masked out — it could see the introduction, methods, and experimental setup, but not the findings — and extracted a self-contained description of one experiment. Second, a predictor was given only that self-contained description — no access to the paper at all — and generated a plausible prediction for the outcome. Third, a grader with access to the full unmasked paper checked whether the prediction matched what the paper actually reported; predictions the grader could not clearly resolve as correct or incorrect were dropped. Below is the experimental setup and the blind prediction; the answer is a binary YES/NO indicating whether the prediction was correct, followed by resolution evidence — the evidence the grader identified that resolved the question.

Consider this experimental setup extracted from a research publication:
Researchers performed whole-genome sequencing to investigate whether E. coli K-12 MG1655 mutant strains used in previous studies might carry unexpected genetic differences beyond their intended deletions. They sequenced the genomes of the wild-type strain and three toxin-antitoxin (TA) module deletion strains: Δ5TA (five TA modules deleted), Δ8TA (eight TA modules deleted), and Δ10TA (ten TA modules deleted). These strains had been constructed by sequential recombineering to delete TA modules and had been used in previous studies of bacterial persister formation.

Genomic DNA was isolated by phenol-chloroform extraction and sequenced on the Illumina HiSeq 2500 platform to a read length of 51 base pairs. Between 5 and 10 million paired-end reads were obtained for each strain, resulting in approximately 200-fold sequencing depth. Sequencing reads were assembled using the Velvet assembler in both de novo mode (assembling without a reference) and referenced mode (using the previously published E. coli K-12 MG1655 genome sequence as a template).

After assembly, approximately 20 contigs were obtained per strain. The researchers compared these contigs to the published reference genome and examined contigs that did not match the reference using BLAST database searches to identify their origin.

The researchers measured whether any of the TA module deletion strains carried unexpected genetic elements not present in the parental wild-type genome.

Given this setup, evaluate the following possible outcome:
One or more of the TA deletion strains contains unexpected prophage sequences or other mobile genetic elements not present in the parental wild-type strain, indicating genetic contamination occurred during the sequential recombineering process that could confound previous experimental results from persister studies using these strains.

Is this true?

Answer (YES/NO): YES